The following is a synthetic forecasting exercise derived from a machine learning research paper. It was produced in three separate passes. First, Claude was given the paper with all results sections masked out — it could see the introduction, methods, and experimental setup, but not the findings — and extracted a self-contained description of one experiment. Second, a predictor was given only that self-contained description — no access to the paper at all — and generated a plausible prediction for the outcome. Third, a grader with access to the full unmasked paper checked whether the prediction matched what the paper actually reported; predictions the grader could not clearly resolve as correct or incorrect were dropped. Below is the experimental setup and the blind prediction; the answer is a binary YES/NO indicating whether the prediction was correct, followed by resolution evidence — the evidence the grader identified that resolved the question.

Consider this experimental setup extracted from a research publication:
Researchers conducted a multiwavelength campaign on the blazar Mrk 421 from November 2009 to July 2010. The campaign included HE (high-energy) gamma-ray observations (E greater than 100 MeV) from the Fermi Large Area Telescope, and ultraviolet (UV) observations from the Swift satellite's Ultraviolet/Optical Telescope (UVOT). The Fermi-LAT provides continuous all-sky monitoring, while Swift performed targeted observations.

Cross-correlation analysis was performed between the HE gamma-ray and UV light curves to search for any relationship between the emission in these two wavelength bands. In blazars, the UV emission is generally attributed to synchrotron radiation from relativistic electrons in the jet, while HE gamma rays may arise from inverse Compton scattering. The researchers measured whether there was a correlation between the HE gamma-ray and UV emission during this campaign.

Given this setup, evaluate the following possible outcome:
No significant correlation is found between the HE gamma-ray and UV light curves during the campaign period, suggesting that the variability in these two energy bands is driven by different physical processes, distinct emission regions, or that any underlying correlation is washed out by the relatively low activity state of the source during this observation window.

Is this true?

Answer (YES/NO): NO